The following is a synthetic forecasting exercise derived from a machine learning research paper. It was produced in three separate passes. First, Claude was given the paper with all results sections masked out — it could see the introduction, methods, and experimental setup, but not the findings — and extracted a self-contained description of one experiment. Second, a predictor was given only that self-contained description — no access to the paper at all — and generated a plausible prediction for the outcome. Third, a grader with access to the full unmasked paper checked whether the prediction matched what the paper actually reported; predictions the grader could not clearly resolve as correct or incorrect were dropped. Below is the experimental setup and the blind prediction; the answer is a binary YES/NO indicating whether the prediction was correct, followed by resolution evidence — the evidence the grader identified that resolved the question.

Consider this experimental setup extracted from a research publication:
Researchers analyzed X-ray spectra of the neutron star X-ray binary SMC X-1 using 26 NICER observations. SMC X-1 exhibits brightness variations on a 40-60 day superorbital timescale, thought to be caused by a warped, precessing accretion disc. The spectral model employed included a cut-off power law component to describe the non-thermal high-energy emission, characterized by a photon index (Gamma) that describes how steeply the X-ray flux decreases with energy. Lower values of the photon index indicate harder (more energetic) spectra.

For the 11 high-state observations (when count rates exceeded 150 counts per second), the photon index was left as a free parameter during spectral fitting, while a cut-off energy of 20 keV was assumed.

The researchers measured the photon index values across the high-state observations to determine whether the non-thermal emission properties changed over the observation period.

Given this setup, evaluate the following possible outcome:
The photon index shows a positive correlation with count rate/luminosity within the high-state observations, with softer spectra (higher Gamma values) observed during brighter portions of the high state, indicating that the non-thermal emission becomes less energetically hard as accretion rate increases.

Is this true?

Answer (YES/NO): NO